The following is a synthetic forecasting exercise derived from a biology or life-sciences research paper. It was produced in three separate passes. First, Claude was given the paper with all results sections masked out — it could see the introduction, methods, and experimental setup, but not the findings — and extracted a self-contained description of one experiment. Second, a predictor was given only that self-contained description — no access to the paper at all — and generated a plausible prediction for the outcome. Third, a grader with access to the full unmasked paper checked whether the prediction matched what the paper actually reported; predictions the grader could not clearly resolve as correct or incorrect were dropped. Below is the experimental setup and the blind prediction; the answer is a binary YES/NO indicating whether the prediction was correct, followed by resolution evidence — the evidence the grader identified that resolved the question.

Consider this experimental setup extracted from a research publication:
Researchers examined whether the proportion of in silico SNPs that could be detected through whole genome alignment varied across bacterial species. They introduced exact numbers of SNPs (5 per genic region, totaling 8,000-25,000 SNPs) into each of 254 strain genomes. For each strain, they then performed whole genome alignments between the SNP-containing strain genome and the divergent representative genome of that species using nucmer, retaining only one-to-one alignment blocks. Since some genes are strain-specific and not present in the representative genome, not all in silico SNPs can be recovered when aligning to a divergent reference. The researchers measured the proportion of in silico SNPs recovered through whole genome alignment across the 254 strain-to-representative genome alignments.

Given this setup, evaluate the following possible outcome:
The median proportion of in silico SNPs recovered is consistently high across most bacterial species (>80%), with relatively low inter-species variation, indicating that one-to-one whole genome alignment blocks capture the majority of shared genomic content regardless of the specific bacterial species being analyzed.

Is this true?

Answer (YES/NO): NO